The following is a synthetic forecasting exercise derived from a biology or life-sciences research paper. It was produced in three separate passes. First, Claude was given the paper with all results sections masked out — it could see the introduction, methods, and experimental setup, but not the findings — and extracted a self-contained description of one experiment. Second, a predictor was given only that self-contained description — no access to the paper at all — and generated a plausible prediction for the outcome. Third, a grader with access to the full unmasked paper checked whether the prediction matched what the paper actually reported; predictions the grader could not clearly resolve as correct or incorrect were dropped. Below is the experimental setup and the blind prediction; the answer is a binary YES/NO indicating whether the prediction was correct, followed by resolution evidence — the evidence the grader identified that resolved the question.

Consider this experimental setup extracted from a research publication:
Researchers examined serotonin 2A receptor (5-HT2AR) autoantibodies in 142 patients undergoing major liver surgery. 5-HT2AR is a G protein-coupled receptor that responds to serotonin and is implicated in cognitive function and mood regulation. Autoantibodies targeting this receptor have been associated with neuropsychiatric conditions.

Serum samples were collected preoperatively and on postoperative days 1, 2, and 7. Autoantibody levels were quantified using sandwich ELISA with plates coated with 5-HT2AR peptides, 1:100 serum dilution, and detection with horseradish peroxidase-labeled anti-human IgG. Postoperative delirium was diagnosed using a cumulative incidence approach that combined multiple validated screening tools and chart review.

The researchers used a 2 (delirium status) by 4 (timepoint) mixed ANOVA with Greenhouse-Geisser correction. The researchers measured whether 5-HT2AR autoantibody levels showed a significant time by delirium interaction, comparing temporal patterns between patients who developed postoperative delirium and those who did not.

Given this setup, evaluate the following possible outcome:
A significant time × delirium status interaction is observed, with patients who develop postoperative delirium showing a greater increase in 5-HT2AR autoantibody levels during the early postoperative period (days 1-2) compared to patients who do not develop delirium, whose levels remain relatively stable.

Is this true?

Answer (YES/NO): NO